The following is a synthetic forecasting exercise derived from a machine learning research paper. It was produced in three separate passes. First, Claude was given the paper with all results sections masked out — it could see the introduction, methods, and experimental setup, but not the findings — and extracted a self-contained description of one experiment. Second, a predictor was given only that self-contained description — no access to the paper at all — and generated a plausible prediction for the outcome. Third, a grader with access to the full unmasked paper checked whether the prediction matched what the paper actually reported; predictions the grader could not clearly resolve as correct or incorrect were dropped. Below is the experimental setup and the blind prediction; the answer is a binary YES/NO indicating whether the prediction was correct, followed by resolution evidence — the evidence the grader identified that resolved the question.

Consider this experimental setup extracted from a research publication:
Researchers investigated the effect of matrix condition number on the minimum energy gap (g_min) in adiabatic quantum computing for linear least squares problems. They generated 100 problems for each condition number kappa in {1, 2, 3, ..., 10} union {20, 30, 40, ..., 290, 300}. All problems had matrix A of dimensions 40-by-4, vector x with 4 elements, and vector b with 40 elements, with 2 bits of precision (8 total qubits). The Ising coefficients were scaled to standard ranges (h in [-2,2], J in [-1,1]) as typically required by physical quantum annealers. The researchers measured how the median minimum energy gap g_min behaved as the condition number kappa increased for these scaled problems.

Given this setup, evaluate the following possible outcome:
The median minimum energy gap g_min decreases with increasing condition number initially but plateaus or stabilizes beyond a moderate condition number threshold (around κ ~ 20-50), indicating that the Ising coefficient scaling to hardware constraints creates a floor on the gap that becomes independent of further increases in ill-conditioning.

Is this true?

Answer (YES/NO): NO